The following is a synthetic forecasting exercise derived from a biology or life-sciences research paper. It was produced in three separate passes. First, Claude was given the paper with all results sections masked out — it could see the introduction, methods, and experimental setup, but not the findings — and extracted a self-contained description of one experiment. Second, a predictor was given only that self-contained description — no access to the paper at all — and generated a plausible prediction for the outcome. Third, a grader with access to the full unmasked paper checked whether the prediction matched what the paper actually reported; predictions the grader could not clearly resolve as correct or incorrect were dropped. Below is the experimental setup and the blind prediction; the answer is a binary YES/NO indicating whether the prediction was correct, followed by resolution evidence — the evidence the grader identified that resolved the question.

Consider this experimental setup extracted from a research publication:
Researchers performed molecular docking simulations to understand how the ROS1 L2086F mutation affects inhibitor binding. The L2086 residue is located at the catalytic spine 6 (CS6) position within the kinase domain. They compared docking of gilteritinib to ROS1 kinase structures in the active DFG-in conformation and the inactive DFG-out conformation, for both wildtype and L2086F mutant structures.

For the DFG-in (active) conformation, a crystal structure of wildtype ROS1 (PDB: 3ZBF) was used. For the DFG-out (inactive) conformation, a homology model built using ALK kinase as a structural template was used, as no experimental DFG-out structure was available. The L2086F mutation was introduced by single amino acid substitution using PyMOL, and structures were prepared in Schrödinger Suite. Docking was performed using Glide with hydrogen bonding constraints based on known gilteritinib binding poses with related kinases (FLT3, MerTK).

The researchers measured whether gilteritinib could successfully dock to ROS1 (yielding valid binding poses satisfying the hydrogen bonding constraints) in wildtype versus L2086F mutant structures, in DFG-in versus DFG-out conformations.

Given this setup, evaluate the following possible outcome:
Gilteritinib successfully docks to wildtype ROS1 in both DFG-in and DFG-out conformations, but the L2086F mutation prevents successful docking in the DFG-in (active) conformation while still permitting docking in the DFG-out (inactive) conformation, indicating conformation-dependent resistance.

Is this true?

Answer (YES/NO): NO